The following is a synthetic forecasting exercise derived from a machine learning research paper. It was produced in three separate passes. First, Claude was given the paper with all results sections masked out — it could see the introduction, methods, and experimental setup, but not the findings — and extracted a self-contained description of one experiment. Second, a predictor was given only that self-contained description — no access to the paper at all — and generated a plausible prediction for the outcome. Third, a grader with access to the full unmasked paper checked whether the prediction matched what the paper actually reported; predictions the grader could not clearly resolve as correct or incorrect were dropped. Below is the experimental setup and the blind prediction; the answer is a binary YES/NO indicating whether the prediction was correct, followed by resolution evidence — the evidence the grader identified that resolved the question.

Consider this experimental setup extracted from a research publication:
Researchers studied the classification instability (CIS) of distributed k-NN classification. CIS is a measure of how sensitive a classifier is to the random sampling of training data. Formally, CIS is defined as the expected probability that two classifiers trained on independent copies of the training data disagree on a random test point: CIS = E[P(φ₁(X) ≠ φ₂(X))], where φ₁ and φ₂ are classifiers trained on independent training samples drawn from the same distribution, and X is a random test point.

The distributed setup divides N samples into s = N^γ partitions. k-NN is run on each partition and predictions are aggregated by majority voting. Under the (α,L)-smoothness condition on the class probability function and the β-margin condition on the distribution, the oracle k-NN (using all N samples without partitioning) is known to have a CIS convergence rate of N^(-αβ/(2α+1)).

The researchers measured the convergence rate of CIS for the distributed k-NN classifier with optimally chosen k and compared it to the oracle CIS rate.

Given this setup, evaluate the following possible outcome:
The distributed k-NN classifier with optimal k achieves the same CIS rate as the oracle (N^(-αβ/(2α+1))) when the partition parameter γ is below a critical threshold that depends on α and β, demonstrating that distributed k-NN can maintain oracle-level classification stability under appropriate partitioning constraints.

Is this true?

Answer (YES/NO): NO